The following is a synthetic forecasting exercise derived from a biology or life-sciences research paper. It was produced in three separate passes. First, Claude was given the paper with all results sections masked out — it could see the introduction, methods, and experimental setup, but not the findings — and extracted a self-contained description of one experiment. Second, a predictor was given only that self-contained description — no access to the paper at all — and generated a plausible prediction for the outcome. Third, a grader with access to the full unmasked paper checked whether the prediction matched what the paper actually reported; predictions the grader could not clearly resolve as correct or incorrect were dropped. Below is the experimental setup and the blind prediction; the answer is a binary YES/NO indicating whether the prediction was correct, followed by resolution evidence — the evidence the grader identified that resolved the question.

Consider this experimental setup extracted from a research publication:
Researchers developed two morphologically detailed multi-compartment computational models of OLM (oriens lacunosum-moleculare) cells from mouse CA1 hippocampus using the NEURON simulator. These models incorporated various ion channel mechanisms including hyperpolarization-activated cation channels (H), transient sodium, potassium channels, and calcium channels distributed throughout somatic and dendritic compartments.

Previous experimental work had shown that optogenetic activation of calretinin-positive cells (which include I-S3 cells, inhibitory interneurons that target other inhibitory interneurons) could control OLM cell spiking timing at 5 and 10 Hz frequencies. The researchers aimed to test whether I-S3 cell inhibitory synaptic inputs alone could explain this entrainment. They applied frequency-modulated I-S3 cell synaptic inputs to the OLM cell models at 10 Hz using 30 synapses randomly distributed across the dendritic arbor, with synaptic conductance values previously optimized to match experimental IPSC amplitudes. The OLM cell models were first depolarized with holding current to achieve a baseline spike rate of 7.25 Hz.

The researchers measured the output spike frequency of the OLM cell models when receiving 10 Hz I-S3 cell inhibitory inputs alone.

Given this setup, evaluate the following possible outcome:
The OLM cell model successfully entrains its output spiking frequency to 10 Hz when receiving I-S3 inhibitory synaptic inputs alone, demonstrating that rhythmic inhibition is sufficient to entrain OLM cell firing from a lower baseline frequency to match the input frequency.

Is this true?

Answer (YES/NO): NO